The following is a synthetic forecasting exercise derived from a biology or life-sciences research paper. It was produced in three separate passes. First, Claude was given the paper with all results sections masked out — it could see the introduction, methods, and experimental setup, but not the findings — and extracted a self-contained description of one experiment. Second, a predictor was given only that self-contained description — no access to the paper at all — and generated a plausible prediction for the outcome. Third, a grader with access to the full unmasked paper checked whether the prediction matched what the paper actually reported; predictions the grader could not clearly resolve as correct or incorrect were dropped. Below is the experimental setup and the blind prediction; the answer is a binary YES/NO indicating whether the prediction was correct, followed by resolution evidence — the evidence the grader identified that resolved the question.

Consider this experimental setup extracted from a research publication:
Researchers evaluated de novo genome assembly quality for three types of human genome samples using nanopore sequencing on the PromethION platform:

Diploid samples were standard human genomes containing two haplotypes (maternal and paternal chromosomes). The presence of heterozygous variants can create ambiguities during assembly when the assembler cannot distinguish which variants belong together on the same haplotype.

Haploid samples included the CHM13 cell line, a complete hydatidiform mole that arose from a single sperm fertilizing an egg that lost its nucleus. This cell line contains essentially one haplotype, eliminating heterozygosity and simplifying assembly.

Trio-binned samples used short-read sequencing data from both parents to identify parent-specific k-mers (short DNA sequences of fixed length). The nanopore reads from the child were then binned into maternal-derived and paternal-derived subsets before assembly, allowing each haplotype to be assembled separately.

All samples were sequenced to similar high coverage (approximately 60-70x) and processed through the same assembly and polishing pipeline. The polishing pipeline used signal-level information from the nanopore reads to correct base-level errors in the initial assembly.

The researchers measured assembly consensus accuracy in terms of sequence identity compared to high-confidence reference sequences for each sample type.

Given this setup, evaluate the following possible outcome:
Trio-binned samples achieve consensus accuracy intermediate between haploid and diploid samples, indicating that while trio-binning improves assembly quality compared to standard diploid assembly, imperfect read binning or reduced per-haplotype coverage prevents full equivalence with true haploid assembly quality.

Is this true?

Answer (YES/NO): NO